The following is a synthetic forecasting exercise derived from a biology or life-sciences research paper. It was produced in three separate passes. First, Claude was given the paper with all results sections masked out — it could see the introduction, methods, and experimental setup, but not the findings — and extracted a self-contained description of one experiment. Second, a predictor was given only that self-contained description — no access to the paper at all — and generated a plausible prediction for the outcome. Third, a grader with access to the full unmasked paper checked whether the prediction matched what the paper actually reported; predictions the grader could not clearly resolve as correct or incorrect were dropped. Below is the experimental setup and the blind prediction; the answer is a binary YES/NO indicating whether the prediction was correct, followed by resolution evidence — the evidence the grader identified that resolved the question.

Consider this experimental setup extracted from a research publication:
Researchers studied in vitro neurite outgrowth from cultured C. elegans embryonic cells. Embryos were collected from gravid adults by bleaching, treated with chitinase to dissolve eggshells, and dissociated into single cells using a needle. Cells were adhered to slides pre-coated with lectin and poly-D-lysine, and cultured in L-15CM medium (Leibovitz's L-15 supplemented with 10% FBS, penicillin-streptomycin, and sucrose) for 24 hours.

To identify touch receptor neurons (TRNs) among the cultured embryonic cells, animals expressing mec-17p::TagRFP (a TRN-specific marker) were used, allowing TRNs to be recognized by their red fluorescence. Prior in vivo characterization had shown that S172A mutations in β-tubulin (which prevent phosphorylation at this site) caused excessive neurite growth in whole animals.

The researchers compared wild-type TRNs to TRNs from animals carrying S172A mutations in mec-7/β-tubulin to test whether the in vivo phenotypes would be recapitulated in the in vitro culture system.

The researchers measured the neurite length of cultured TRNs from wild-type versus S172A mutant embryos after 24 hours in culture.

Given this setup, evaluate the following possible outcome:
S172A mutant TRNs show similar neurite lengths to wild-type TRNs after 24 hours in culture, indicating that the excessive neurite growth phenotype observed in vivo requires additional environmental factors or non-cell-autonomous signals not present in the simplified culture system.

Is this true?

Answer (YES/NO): YES